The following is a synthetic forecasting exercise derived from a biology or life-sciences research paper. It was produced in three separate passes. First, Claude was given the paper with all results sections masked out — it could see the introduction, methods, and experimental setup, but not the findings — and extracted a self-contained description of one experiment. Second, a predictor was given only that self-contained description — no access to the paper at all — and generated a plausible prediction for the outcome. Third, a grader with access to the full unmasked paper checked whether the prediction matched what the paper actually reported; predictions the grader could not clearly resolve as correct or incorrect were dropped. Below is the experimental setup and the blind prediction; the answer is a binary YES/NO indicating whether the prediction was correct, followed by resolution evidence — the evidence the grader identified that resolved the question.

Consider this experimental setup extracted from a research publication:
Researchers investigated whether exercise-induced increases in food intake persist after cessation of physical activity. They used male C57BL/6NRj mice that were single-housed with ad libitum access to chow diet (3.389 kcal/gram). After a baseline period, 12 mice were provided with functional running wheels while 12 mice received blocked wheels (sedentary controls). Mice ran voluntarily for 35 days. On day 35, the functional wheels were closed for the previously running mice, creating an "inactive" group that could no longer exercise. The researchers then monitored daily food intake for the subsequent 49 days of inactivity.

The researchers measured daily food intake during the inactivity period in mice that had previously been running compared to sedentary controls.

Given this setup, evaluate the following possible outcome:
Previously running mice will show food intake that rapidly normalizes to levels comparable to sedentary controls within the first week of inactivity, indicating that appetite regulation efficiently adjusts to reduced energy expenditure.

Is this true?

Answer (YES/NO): NO